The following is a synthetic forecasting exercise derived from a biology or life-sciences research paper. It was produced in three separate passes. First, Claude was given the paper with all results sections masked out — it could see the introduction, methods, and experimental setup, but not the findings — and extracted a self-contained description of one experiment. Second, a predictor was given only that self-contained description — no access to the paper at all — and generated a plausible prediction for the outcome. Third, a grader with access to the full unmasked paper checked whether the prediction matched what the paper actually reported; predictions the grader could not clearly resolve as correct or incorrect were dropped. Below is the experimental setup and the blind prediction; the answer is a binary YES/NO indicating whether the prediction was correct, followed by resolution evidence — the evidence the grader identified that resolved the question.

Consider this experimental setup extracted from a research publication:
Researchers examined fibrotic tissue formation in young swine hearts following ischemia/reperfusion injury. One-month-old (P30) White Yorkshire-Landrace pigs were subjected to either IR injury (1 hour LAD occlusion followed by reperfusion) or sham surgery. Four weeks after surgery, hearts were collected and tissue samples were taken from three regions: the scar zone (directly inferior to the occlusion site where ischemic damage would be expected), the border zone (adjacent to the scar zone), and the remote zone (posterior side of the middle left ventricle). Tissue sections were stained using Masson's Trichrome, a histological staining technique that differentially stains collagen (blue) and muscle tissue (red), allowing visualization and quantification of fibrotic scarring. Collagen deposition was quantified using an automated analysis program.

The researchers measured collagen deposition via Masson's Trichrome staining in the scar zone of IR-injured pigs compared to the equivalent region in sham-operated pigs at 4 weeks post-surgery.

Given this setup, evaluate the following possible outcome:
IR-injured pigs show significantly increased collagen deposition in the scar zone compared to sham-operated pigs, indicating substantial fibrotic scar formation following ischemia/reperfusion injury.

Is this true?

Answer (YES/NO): YES